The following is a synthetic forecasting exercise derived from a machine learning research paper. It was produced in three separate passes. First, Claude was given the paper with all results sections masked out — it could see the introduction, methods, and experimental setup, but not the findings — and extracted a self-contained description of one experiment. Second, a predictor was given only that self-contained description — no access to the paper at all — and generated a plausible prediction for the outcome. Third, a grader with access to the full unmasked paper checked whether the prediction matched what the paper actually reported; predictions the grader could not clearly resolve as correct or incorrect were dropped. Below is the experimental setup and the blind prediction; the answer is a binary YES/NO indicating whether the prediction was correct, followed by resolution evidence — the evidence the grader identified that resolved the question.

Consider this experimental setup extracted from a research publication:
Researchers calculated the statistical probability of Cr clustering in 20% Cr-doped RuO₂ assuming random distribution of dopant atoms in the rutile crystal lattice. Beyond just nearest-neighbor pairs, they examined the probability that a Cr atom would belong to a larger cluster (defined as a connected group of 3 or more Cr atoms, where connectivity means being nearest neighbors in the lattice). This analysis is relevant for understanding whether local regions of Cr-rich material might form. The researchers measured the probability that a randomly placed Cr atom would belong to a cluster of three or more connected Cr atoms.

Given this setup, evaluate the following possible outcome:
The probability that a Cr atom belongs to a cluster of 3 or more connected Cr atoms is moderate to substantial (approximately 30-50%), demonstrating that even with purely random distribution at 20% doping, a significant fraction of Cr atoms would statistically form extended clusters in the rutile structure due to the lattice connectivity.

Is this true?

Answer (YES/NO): YES